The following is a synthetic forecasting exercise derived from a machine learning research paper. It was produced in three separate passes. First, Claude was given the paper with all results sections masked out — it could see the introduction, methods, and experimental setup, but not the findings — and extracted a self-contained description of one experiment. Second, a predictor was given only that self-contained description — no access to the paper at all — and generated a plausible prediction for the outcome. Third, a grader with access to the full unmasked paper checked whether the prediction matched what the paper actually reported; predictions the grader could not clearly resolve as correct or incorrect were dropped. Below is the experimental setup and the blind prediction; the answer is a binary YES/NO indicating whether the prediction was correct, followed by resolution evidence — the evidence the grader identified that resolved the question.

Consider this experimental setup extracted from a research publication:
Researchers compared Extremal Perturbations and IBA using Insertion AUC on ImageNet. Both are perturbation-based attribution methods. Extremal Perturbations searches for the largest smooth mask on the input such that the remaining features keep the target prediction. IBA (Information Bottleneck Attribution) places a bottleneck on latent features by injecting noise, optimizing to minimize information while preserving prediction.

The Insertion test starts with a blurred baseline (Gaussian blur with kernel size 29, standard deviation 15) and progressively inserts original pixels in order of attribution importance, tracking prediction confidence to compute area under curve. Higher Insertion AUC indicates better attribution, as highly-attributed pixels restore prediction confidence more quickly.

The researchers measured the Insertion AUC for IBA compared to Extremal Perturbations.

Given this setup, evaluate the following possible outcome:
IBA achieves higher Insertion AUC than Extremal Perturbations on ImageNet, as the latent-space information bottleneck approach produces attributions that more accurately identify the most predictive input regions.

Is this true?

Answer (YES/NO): YES